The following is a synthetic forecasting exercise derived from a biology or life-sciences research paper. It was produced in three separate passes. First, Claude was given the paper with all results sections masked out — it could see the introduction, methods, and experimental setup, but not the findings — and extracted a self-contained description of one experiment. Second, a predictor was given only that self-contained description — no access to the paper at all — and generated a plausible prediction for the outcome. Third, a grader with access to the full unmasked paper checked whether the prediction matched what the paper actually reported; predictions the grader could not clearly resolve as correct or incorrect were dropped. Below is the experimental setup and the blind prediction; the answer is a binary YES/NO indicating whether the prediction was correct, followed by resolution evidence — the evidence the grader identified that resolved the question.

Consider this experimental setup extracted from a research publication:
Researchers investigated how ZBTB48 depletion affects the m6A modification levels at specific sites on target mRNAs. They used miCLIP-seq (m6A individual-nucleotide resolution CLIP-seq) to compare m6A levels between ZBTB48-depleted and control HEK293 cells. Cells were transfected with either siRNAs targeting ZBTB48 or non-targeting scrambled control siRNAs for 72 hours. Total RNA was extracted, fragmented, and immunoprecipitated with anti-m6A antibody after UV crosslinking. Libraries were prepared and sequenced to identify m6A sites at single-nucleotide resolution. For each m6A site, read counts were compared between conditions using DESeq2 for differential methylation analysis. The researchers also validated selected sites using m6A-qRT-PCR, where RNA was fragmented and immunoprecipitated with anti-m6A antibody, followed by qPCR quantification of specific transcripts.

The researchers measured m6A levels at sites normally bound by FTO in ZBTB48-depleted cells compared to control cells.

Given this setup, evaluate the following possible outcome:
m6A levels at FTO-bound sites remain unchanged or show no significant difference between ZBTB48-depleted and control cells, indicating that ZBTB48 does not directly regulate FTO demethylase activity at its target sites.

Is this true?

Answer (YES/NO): NO